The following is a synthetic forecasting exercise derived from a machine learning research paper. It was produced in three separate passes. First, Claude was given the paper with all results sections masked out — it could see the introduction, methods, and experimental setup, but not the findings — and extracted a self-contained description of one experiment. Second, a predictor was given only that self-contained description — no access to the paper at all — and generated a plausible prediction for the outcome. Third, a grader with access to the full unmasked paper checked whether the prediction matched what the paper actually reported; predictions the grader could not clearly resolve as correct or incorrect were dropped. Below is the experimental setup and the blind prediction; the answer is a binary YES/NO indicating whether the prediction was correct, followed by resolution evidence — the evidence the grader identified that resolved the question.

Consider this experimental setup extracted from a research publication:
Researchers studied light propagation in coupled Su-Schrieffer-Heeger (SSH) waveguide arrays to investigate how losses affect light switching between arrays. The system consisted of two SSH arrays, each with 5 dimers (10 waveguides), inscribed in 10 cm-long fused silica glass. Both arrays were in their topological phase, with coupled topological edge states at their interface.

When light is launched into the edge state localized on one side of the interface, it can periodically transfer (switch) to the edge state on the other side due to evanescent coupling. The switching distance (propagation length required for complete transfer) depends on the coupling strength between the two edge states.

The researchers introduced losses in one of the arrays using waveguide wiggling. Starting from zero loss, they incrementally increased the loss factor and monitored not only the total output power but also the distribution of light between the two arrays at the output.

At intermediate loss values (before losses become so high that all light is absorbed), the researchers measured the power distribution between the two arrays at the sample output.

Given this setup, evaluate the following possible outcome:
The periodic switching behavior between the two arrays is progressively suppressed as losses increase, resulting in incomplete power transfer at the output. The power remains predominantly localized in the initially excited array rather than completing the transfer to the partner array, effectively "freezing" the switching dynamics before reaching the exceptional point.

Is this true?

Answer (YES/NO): NO